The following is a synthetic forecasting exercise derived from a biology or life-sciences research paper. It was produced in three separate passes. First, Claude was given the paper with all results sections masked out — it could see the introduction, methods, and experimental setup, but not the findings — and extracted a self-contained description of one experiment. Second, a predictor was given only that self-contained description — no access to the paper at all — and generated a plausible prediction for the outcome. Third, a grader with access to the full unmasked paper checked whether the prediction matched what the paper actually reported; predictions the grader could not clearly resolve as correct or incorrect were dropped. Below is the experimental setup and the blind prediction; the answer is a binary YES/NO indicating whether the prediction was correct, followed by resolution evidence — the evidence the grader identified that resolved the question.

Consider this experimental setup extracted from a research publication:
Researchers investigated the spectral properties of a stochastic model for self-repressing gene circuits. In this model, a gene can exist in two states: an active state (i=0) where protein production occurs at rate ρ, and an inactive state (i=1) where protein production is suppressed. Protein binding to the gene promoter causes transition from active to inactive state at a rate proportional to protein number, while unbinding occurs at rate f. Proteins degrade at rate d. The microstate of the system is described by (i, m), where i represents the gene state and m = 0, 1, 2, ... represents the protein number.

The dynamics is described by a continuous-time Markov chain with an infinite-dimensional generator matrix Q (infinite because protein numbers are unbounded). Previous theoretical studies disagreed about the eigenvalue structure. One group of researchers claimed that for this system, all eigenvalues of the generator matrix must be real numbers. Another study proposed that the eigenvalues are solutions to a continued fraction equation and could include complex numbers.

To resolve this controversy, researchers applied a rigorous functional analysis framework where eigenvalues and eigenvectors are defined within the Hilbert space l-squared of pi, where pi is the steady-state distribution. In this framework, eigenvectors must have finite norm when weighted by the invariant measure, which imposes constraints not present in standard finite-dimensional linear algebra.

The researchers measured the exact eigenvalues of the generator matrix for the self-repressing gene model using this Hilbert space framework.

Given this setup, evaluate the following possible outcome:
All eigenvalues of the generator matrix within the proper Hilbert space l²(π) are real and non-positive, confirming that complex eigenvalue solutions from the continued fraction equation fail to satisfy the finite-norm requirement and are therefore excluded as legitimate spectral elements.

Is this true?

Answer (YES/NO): NO